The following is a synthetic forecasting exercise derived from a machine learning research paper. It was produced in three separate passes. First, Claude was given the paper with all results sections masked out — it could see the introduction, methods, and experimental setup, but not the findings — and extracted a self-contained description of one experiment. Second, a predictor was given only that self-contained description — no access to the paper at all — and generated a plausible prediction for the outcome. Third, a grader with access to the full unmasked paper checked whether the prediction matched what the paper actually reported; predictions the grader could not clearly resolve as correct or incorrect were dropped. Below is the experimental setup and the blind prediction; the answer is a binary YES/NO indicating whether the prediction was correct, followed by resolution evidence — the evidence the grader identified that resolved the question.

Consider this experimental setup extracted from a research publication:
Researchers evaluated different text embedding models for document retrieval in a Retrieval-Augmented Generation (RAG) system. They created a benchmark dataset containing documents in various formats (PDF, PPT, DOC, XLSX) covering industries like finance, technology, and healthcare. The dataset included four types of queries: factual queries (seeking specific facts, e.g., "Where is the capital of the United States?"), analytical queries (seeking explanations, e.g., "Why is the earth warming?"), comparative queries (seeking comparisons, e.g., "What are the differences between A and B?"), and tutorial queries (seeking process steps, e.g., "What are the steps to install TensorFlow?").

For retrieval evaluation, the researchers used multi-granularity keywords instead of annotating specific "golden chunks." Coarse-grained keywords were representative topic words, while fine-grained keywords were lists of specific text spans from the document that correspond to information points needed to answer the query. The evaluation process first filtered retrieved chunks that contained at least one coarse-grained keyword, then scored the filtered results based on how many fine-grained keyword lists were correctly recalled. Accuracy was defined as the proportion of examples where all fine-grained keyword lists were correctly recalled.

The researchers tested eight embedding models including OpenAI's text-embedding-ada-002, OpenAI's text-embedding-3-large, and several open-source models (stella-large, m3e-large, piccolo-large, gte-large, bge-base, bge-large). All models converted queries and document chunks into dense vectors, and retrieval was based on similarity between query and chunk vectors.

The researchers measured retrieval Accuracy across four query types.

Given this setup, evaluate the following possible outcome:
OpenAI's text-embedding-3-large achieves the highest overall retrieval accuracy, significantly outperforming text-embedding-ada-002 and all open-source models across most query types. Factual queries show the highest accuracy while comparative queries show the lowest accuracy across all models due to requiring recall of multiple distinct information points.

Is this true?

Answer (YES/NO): NO